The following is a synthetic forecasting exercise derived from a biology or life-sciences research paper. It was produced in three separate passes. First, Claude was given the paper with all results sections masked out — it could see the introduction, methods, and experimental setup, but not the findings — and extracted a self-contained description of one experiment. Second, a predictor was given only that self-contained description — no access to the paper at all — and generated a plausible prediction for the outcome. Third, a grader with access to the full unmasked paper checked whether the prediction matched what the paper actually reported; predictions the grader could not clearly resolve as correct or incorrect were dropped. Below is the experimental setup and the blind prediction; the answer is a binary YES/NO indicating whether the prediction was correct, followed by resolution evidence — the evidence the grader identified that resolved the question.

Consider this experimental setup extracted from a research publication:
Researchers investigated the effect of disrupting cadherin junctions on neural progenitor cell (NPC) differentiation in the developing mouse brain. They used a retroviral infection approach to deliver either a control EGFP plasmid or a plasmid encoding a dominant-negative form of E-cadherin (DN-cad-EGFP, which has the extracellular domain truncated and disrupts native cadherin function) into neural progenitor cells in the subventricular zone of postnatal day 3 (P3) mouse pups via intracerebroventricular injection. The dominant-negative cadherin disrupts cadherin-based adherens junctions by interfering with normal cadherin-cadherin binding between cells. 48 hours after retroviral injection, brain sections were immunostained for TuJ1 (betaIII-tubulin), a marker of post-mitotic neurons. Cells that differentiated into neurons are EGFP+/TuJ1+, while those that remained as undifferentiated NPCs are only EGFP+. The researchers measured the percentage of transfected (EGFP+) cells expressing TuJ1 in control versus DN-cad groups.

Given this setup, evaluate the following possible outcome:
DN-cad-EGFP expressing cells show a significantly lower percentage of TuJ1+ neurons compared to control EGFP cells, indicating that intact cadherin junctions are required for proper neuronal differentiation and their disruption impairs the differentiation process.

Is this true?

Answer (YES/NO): NO